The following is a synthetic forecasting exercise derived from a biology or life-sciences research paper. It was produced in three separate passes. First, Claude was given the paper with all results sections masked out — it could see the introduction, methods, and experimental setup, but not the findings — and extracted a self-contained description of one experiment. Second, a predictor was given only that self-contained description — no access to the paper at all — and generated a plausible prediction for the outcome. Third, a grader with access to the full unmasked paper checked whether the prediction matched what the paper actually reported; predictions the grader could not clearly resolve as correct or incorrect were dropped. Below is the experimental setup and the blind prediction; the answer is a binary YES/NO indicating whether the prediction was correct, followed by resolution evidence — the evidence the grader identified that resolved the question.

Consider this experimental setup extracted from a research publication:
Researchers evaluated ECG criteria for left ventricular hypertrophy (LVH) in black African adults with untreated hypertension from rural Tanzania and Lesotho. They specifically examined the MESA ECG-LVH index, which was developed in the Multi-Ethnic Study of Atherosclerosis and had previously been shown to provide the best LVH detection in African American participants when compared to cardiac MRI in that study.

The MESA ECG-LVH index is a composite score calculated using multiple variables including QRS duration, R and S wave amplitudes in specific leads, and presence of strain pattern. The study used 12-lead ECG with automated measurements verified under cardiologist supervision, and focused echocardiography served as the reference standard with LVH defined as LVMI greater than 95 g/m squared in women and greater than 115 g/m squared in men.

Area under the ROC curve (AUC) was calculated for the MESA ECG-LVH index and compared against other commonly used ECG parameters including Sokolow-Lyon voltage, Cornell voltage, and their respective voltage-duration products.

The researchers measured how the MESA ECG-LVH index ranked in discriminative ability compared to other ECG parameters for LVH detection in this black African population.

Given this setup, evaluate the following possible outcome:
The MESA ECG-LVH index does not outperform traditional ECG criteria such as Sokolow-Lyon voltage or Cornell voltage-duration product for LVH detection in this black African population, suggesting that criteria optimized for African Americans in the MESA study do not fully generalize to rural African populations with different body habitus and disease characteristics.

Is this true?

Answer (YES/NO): YES